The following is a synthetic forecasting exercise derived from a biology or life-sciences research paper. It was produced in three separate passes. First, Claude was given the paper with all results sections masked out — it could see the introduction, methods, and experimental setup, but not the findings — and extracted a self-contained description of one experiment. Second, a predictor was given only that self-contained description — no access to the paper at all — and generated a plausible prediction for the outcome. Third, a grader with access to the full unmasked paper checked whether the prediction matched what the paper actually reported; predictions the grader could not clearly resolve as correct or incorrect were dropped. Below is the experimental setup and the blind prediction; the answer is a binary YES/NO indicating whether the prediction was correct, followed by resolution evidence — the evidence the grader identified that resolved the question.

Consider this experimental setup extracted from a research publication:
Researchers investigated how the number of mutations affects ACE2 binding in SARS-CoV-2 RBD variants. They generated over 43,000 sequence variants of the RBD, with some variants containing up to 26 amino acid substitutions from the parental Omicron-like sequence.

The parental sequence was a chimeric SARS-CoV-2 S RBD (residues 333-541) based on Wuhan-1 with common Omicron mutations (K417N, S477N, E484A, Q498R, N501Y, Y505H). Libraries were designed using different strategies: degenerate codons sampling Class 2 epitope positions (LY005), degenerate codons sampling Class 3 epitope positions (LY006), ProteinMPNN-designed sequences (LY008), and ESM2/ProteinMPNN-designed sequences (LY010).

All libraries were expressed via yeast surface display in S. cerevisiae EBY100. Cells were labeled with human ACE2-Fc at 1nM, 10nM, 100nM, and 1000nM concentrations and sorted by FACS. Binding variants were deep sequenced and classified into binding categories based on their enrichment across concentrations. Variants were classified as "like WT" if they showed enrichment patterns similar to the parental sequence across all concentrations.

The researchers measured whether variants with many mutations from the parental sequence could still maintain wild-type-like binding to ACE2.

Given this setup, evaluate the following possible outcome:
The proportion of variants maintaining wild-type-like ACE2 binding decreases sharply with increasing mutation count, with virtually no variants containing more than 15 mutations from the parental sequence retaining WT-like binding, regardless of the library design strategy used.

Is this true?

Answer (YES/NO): NO